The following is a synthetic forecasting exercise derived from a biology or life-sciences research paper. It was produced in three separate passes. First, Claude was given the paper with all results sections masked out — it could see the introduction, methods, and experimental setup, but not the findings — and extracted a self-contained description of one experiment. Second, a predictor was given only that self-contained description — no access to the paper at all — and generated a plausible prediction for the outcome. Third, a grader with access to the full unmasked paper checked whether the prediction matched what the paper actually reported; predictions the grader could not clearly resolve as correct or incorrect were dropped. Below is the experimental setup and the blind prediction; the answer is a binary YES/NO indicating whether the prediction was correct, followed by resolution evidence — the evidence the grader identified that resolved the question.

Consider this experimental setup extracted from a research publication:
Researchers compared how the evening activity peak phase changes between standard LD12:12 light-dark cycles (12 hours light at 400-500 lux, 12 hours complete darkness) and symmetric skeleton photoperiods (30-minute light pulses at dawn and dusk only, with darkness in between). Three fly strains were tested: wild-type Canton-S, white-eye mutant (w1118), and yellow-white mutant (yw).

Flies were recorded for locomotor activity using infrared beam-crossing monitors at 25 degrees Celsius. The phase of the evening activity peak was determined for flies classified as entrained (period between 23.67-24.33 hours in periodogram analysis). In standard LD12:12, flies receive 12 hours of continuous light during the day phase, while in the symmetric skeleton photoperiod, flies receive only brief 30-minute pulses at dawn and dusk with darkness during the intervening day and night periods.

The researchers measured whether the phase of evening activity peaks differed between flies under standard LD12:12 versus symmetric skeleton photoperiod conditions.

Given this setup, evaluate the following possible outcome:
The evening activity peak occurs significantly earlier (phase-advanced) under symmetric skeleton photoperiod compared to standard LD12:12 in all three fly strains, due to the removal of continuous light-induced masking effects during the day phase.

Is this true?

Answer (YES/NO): NO